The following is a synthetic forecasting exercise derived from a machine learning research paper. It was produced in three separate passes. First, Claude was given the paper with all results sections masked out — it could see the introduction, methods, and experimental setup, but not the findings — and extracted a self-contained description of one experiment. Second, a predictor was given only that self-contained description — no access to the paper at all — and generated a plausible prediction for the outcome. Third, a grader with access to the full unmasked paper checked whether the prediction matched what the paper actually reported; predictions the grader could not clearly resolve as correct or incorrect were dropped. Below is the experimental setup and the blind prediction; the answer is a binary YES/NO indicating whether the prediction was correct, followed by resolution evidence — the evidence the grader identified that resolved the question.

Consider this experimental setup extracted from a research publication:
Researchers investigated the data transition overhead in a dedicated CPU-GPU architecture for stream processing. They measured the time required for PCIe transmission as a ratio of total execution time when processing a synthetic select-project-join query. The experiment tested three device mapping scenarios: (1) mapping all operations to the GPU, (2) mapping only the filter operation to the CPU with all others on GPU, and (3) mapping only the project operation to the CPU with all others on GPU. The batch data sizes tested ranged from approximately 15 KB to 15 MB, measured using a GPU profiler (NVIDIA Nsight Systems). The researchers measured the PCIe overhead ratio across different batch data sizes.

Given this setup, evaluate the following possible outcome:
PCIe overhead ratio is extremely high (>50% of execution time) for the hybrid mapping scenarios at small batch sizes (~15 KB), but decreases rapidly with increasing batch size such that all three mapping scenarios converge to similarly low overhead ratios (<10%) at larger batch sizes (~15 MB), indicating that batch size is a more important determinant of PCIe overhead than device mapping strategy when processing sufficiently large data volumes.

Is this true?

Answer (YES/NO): NO